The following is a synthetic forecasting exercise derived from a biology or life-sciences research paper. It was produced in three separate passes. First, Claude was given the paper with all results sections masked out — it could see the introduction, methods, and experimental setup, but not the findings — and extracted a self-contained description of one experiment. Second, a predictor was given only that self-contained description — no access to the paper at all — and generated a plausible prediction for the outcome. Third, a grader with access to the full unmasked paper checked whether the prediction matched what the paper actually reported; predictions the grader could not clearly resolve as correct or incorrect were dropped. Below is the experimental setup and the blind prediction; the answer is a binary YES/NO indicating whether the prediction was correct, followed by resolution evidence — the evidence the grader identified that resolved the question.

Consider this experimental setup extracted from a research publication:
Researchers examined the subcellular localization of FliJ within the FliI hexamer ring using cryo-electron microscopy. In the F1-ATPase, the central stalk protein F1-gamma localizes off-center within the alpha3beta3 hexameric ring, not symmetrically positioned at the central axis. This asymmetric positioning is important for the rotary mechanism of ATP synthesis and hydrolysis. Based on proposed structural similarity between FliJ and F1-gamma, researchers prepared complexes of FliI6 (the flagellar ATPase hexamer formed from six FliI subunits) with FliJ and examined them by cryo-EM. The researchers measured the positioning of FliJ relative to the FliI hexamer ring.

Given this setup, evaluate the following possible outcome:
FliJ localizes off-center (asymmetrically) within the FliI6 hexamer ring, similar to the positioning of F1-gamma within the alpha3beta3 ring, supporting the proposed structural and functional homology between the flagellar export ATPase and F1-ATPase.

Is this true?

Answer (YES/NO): YES